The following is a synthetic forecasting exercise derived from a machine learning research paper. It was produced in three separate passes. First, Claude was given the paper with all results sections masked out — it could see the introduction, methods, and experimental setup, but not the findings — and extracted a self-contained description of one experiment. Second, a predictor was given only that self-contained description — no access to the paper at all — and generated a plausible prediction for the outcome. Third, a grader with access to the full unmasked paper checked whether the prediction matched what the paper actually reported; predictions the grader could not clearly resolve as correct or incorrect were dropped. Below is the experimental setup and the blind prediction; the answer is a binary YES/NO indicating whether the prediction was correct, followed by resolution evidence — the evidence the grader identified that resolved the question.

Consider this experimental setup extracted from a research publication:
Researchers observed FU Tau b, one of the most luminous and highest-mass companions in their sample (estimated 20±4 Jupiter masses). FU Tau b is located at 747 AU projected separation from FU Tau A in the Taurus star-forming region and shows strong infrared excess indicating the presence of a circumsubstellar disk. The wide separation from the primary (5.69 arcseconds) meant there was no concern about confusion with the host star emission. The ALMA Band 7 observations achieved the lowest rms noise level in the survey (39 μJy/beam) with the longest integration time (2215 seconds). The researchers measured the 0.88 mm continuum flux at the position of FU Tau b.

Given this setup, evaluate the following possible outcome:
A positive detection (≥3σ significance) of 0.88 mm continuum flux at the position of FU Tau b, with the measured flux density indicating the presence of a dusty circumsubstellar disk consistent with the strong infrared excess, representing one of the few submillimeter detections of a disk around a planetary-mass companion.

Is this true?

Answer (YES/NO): NO